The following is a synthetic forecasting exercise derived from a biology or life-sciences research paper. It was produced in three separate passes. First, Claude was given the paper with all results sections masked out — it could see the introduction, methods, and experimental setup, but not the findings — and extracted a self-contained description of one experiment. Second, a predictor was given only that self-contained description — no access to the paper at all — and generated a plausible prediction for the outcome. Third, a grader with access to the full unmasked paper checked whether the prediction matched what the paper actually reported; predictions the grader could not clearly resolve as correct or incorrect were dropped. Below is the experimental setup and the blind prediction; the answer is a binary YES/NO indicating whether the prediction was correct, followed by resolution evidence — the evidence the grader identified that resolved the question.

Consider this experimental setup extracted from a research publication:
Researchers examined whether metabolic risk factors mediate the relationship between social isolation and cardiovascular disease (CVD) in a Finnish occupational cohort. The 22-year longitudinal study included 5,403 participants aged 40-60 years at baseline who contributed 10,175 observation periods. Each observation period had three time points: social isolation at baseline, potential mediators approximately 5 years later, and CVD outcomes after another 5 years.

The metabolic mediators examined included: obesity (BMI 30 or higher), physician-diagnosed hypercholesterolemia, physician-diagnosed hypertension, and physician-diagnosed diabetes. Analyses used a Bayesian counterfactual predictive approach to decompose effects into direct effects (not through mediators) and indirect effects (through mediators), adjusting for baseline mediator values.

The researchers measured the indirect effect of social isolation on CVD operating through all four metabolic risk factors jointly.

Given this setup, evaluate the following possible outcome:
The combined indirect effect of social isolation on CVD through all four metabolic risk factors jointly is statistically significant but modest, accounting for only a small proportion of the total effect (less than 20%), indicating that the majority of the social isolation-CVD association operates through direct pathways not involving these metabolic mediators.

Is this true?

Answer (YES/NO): NO